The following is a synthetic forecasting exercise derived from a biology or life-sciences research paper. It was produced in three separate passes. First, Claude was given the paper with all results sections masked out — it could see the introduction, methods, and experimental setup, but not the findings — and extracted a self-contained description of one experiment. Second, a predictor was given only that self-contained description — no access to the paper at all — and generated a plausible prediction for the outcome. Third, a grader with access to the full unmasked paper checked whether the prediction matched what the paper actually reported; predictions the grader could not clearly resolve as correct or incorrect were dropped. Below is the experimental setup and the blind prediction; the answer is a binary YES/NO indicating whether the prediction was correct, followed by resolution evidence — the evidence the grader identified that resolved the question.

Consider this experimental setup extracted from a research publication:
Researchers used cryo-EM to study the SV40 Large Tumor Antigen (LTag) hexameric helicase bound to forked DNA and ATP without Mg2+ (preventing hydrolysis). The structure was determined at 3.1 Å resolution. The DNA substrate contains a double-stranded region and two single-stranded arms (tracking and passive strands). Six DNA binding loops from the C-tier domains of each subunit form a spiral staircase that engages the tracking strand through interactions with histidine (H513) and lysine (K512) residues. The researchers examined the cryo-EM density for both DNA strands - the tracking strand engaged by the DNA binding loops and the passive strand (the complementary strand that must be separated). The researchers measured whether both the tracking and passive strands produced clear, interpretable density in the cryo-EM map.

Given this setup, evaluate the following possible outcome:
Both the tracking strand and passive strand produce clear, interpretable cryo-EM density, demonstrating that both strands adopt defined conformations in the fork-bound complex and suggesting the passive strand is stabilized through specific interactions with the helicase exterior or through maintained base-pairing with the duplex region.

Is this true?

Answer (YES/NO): NO